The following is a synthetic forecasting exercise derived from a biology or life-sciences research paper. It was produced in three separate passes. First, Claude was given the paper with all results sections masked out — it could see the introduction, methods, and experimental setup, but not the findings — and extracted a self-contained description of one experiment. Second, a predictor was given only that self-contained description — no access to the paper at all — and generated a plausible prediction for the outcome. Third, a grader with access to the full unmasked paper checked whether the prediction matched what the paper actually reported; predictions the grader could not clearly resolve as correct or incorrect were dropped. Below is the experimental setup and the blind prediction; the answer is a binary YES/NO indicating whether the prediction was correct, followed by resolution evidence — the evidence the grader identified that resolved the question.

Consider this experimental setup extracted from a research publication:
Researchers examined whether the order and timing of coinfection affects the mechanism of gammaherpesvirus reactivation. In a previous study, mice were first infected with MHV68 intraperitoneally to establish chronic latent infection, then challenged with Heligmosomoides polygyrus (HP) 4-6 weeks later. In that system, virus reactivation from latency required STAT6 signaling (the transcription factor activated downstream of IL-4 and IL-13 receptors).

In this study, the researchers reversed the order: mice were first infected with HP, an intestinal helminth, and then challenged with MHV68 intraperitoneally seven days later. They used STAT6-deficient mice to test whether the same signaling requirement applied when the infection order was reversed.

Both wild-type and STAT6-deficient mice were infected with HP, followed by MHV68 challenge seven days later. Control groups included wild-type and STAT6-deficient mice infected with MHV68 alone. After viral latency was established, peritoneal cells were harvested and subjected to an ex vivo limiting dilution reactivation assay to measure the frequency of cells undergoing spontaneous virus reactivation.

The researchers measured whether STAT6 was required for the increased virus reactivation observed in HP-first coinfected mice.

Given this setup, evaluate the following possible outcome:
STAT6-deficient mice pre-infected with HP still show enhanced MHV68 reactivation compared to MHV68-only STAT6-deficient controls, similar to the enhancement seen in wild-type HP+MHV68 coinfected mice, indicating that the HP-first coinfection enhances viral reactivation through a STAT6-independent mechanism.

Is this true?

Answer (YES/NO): YES